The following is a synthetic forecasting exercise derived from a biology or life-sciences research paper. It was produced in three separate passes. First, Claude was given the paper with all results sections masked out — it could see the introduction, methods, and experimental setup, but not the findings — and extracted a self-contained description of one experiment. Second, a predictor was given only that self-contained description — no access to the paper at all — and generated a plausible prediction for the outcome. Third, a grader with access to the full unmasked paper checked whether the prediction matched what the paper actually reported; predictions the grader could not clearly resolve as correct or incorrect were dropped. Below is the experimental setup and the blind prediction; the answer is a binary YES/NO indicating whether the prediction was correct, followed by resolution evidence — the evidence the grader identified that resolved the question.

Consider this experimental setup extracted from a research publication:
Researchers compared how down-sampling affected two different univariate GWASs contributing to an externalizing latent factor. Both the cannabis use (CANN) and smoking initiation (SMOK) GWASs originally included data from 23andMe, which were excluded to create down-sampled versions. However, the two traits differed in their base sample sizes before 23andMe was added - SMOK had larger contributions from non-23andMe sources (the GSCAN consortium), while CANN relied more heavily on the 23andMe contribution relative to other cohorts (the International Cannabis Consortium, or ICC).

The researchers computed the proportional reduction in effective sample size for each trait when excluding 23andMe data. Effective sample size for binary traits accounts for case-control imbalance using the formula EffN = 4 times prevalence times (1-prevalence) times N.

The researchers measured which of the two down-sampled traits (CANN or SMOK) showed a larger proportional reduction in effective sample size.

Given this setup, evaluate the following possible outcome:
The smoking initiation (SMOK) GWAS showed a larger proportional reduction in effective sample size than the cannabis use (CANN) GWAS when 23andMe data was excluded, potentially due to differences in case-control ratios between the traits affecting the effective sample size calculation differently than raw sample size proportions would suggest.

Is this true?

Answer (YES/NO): YES